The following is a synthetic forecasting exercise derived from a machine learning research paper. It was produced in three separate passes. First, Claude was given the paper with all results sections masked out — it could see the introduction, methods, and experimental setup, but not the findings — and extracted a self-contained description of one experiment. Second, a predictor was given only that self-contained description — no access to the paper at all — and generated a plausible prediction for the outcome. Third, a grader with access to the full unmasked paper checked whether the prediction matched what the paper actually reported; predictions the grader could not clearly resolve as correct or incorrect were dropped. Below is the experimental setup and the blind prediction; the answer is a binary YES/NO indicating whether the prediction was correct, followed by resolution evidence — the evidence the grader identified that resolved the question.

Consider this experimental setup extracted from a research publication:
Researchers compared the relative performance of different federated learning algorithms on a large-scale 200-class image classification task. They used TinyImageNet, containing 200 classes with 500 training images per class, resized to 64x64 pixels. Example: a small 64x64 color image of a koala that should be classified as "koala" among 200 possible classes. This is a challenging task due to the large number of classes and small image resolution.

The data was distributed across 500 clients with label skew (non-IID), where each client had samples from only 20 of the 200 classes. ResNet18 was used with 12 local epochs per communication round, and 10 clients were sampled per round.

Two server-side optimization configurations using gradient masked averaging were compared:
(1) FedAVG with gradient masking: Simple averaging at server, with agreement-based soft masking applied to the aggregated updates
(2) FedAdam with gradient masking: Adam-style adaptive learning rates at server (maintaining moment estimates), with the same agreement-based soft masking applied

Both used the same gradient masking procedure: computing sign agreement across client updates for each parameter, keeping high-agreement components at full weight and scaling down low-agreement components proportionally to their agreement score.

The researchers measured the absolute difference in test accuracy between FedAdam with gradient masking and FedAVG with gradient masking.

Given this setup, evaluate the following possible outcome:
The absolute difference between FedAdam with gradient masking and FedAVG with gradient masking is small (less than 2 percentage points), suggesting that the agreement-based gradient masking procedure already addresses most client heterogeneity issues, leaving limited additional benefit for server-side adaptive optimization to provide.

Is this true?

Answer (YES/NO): NO